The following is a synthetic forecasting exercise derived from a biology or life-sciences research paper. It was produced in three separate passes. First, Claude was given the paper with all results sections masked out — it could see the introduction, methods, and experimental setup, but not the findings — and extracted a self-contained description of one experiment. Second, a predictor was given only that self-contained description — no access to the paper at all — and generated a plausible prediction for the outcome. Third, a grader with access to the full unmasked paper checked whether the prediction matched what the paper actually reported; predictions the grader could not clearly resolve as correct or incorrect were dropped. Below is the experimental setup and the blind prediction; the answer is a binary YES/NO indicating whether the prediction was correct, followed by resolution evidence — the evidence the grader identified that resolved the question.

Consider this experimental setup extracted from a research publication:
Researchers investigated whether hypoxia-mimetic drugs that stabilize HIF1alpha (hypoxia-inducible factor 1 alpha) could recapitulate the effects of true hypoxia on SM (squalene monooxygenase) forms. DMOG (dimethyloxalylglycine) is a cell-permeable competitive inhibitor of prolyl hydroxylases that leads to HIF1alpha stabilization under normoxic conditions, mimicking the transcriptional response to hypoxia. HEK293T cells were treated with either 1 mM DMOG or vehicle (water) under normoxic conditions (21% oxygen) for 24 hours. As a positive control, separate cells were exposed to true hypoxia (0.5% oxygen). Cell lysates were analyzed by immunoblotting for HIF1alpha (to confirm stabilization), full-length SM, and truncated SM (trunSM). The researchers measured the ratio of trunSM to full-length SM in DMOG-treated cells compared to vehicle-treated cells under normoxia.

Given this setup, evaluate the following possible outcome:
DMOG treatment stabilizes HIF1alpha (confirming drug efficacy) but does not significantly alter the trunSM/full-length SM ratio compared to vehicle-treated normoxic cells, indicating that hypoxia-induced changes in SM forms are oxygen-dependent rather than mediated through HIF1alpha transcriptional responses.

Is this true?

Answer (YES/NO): YES